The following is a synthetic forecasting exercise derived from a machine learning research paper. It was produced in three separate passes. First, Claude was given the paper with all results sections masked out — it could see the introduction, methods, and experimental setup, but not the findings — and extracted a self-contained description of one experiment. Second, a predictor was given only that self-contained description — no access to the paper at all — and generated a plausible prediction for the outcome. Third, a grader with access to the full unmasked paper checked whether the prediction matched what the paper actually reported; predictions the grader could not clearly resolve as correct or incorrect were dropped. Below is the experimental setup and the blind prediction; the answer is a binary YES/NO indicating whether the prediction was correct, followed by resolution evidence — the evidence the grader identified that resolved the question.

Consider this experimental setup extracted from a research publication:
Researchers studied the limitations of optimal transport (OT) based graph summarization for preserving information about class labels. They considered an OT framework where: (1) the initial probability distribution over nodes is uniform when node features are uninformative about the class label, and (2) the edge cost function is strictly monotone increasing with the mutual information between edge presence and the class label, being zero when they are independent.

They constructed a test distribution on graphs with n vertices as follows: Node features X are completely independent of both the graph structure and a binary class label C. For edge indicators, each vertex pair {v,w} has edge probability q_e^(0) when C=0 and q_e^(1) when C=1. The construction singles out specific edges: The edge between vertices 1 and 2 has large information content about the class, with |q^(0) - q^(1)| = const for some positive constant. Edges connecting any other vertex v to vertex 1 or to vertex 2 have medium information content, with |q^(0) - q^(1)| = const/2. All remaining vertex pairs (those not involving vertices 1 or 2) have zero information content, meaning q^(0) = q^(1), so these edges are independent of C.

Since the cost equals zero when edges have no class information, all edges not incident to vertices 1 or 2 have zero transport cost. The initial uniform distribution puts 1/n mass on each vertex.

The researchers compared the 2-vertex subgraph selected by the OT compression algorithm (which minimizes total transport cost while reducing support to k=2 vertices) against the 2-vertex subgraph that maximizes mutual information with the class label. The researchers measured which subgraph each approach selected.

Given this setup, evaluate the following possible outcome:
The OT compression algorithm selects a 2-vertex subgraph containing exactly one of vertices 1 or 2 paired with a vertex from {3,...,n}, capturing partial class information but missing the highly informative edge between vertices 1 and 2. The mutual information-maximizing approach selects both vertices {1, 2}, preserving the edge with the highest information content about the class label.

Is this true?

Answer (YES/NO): NO